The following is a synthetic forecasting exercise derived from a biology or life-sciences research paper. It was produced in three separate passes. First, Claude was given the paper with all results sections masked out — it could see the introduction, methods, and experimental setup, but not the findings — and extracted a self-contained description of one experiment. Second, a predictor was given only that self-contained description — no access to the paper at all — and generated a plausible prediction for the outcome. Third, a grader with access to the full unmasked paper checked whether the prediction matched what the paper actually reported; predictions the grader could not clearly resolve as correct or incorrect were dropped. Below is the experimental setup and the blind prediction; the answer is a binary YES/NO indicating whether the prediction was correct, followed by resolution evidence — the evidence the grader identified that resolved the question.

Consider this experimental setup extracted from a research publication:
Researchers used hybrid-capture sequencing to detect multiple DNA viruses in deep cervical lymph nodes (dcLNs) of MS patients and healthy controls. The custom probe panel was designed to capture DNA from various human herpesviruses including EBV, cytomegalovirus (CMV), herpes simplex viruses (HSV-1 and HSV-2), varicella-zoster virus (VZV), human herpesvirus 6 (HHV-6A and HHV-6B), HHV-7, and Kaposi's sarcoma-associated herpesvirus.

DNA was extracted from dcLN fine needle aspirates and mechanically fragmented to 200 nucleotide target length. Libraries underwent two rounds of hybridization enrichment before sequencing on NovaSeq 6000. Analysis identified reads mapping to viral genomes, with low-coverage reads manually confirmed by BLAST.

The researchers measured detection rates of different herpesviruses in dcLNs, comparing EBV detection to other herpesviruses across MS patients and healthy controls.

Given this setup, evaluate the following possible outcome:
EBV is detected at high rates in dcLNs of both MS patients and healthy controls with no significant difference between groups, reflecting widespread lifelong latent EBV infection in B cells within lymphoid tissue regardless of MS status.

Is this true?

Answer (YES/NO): NO